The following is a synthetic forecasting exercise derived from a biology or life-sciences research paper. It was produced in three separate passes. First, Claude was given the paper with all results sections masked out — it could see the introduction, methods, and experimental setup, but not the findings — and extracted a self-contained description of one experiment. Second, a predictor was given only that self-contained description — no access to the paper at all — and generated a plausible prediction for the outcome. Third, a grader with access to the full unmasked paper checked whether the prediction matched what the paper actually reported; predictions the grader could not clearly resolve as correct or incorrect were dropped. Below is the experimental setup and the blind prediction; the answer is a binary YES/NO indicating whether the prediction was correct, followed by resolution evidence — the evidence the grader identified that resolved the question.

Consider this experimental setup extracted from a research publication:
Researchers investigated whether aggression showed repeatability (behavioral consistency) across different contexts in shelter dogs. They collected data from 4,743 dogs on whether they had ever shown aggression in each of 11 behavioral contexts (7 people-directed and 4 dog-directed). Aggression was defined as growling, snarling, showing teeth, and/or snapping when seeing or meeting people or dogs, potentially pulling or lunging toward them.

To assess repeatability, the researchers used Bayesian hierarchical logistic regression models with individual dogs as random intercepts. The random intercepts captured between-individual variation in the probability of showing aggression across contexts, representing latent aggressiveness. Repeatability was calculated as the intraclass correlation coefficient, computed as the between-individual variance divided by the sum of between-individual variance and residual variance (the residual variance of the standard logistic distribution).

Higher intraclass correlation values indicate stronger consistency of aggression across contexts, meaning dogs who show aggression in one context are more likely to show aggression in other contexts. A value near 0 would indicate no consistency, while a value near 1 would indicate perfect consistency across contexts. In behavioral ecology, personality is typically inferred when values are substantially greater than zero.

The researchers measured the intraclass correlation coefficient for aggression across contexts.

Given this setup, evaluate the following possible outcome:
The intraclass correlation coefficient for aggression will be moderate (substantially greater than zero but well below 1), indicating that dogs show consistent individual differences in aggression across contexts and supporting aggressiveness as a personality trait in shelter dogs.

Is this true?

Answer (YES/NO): YES